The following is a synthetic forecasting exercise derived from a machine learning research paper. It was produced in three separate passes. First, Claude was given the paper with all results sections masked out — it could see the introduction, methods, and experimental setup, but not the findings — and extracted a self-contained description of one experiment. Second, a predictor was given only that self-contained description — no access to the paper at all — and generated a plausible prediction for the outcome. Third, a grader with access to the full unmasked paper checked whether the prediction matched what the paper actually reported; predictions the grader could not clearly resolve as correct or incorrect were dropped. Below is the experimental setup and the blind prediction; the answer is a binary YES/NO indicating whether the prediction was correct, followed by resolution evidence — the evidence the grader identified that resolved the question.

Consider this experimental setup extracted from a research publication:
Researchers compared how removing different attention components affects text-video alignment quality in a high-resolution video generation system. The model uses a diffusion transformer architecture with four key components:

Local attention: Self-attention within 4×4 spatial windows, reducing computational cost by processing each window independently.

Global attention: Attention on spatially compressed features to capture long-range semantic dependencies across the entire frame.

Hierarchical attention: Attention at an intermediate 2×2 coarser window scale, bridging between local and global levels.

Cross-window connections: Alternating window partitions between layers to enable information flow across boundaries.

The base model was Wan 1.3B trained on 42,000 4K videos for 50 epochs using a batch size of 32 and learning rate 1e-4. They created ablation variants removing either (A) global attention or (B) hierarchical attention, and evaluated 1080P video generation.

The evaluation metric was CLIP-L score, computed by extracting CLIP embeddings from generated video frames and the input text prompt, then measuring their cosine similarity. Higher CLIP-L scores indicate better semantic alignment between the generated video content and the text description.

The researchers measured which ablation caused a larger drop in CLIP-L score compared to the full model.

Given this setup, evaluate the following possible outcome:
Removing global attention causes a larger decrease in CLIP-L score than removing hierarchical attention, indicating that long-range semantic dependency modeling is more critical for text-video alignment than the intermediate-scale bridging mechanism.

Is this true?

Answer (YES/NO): YES